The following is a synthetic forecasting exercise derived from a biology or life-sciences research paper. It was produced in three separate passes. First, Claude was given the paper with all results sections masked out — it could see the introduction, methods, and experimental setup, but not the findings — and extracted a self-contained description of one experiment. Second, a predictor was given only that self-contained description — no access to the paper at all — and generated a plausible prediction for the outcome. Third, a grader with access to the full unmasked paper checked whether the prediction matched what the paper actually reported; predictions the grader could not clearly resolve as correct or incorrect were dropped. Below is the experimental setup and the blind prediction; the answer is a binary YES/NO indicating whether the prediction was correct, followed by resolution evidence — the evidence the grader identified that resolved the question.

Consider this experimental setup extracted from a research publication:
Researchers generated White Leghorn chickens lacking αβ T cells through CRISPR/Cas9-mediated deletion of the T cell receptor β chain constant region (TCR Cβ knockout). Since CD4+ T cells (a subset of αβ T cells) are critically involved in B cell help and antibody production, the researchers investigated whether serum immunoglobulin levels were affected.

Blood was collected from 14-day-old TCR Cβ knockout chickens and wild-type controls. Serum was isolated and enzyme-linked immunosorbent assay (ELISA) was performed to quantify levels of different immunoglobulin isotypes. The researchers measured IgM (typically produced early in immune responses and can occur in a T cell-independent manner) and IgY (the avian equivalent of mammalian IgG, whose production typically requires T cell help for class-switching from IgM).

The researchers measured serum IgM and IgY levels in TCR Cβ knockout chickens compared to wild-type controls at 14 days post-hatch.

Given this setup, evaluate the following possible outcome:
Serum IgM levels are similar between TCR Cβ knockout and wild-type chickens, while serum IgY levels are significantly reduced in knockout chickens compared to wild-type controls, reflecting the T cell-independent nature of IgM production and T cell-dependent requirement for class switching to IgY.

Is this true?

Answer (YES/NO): NO